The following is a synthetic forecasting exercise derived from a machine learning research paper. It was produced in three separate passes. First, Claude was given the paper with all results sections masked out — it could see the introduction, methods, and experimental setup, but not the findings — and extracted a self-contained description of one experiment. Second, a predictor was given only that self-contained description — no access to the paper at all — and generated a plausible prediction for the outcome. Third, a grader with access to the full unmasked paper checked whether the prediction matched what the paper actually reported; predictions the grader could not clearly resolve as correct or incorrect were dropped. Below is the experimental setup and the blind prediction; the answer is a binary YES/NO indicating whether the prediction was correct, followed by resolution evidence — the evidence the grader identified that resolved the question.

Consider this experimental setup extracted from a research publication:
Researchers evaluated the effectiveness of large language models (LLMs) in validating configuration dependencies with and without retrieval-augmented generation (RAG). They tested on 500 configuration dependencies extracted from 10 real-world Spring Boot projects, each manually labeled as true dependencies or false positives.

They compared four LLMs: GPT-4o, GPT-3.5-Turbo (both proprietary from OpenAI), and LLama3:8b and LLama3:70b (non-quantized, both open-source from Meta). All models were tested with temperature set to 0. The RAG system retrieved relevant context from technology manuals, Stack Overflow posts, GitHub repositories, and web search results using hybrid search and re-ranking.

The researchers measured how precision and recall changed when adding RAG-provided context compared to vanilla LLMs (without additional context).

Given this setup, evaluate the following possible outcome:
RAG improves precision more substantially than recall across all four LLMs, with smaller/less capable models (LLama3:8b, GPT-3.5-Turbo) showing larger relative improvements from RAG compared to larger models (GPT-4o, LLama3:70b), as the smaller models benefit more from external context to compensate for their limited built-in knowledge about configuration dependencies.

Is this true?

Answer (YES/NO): NO